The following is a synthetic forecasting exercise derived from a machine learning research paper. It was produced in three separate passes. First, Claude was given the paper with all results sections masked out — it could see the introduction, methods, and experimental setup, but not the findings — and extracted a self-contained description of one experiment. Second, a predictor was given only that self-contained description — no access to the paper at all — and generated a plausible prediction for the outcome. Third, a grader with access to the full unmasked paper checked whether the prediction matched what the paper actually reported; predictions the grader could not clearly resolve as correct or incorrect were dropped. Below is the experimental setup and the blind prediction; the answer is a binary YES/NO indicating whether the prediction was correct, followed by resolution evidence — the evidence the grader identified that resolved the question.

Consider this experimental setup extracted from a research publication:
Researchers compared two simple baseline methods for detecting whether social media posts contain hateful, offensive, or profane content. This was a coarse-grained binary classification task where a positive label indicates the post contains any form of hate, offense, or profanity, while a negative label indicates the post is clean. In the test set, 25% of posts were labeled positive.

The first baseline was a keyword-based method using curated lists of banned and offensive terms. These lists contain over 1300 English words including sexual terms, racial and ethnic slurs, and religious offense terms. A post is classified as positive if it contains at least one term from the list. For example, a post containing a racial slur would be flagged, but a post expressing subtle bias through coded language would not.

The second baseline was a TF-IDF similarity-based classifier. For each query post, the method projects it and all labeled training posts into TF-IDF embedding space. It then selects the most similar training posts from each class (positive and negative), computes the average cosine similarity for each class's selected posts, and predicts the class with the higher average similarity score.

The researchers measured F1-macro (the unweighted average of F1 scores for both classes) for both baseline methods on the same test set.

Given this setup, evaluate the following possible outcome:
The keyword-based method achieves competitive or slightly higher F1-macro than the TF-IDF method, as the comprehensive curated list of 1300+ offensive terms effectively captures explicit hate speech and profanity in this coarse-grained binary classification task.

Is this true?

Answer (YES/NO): YES